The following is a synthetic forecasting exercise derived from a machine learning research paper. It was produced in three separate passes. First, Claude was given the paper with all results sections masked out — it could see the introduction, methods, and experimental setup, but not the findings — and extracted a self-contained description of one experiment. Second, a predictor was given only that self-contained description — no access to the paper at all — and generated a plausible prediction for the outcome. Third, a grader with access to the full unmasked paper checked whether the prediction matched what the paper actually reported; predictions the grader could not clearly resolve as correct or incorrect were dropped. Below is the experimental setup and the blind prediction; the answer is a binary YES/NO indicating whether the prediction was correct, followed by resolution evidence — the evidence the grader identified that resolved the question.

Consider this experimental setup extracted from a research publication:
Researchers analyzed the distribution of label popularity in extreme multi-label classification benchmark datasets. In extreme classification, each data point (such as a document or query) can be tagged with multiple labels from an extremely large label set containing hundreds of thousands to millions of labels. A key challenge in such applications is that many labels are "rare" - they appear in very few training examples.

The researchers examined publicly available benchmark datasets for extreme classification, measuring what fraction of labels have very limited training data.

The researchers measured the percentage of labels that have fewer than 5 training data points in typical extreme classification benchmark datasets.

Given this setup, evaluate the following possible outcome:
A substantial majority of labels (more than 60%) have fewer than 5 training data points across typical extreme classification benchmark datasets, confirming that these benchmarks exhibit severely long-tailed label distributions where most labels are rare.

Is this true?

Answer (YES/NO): NO